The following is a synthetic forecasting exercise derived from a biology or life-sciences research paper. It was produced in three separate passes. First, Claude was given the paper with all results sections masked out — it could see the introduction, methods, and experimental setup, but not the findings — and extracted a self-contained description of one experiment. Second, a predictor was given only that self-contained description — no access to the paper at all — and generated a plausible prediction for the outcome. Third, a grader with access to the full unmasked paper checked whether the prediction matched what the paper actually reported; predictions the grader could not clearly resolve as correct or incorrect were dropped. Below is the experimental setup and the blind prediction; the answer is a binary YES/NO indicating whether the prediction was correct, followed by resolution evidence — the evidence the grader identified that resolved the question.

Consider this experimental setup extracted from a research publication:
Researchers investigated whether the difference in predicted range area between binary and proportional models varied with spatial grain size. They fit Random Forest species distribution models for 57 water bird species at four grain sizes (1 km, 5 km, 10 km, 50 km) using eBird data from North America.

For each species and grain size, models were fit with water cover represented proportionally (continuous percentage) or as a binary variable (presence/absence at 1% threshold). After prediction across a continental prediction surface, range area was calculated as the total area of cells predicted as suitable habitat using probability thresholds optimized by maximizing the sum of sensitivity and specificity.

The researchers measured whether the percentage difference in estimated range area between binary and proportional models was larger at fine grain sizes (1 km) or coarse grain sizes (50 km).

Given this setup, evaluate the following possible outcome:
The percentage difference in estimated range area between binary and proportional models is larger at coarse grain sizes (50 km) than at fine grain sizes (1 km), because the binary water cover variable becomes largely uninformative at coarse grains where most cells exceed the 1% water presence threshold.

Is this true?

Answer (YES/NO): NO